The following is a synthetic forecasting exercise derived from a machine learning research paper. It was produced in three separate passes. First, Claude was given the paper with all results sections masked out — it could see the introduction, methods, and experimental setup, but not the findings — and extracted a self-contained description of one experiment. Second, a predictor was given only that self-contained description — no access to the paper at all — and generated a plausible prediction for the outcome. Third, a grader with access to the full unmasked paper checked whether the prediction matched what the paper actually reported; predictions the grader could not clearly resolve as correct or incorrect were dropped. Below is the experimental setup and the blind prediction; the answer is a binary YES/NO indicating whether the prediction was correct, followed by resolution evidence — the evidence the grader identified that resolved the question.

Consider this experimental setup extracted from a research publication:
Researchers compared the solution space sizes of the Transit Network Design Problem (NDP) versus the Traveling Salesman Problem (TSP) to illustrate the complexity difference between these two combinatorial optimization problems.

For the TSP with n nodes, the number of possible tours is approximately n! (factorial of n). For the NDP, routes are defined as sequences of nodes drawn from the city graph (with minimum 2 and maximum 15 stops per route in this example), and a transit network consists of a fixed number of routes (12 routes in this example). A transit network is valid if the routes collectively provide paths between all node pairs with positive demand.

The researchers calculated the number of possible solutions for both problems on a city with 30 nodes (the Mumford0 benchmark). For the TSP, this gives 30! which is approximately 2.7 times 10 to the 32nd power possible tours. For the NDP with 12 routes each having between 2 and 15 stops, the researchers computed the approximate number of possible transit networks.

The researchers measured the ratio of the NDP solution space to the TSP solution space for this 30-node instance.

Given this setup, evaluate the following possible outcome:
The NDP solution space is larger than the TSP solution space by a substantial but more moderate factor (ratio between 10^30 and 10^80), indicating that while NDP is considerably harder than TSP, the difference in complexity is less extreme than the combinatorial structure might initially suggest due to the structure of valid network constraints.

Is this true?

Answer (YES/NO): NO